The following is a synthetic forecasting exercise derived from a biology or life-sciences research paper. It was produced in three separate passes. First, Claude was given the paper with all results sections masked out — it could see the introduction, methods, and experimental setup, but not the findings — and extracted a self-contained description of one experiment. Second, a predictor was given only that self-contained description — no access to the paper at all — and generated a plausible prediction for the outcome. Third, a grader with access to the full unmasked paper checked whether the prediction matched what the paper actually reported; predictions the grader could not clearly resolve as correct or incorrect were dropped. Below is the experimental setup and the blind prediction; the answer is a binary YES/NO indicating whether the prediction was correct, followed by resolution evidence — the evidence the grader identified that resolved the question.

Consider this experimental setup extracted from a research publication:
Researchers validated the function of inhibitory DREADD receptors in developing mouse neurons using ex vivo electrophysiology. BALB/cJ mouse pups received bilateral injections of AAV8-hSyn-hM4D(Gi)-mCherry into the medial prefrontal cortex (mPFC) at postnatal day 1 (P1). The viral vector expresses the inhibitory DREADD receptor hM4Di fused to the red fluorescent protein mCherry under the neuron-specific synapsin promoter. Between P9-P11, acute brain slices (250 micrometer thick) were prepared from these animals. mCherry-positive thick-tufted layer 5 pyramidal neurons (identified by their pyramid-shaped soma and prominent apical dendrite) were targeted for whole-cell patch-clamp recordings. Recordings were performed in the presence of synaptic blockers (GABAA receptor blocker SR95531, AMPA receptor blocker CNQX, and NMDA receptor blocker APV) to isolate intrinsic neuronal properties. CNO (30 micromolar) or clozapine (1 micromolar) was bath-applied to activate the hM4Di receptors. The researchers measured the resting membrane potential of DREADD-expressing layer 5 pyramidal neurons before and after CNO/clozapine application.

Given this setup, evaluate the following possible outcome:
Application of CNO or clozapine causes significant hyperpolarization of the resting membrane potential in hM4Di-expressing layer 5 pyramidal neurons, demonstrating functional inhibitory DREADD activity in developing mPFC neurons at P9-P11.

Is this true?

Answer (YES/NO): NO